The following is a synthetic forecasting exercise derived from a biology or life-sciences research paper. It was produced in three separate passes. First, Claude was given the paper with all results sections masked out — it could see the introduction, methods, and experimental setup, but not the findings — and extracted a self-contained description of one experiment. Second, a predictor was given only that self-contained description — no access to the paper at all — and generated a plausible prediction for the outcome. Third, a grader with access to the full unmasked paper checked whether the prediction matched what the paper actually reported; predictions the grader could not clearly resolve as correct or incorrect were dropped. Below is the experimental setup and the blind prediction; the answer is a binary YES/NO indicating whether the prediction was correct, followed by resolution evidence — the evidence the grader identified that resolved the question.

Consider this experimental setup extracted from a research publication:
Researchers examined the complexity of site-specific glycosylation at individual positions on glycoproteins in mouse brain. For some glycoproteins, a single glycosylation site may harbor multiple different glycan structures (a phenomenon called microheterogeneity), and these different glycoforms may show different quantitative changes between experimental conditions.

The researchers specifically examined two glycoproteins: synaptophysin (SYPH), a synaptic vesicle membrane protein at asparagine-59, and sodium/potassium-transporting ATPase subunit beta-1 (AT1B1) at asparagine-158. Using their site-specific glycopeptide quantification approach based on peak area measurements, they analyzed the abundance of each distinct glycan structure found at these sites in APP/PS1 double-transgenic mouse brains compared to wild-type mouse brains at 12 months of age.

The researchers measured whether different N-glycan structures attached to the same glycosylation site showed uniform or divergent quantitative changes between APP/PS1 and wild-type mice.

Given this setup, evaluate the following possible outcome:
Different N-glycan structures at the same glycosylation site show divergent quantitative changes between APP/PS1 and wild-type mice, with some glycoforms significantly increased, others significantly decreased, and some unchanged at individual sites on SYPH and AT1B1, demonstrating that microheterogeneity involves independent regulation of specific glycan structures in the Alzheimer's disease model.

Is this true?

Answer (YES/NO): YES